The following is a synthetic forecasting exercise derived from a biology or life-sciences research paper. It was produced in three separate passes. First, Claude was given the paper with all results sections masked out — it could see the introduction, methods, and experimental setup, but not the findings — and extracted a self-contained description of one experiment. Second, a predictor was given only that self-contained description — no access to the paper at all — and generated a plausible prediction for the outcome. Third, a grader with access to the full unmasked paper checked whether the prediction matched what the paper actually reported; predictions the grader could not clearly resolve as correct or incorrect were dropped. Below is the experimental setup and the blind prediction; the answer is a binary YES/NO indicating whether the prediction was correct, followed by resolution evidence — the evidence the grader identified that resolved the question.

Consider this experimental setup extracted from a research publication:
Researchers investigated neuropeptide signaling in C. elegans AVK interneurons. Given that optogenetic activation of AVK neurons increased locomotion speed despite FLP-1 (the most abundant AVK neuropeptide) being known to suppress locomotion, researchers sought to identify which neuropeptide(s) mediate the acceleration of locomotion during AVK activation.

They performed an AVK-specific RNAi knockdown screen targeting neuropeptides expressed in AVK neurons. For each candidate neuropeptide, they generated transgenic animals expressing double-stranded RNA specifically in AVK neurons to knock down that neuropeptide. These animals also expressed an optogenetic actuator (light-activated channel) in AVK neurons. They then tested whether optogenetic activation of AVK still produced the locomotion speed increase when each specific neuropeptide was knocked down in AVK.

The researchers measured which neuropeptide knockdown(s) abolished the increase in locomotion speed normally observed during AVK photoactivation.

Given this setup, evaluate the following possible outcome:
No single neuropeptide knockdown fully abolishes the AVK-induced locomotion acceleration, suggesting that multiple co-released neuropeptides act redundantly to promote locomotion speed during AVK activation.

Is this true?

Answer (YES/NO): NO